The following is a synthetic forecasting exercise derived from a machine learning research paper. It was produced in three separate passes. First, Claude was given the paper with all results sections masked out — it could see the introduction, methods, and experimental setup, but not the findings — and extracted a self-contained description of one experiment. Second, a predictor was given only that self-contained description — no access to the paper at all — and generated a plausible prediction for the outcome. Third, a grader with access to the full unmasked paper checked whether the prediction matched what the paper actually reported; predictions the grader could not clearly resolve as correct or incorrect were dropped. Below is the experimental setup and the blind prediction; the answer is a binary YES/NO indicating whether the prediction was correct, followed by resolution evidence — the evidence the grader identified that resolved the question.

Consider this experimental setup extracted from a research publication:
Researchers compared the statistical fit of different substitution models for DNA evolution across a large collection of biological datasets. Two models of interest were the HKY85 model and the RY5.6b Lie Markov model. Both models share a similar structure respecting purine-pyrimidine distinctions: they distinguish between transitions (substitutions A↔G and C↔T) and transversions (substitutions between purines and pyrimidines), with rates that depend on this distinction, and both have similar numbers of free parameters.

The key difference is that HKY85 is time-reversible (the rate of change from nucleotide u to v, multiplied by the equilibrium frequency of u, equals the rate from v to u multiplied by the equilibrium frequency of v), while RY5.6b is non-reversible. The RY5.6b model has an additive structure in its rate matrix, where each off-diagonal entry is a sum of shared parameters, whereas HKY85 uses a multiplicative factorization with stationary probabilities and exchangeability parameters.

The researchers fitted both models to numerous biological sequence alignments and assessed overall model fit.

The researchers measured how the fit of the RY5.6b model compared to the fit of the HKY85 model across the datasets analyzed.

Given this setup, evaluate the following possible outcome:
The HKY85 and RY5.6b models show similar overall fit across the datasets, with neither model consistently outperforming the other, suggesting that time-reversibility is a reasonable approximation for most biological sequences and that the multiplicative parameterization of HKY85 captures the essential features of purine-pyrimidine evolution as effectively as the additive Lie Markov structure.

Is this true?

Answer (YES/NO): NO